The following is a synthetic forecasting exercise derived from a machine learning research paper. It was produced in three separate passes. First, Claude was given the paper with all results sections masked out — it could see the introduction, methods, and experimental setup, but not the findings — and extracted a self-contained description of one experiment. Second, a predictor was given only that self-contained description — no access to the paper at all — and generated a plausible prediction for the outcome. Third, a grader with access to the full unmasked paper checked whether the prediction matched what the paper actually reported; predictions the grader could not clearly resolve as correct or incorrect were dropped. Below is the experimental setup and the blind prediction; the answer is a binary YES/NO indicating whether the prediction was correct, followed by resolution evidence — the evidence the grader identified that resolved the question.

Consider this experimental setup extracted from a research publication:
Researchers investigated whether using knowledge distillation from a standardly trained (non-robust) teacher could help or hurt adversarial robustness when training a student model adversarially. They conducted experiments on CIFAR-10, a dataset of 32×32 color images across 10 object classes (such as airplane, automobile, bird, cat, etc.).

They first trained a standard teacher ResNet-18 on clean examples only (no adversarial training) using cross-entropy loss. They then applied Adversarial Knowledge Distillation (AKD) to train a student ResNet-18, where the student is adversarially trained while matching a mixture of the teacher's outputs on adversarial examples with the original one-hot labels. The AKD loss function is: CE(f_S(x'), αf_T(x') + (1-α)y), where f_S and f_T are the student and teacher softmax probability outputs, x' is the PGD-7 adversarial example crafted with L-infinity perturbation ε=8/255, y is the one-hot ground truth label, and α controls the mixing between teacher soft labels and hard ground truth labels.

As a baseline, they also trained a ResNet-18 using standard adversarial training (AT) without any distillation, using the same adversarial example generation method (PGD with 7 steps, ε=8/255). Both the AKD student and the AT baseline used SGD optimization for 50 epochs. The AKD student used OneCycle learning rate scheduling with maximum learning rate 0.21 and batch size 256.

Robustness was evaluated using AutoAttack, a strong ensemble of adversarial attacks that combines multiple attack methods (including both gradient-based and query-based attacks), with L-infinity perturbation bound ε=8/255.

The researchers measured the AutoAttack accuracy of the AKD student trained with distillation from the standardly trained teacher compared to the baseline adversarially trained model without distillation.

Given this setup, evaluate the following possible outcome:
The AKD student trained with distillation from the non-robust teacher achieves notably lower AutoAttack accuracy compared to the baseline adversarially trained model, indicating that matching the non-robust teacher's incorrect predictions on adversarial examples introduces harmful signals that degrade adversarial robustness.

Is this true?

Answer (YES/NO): YES